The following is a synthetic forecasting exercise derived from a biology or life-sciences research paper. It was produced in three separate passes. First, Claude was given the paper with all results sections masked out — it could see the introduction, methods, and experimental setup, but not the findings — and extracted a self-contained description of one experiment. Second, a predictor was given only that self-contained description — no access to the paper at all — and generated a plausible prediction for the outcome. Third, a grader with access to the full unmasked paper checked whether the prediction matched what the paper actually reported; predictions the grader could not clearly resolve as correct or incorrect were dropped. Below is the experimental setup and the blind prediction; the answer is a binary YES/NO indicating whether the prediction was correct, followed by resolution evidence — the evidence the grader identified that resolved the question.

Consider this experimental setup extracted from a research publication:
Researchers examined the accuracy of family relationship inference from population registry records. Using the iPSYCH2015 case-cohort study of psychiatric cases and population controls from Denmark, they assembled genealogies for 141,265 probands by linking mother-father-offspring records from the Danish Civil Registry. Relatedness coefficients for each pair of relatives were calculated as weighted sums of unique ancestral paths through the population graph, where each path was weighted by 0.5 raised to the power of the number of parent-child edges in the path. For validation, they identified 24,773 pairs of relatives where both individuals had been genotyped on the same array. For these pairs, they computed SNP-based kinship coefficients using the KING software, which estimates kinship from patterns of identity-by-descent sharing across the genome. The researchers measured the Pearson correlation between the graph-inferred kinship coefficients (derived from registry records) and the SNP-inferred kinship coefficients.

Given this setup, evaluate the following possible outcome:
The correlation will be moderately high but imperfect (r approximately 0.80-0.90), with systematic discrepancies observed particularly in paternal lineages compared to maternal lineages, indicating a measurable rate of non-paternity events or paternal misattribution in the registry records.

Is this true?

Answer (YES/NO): NO